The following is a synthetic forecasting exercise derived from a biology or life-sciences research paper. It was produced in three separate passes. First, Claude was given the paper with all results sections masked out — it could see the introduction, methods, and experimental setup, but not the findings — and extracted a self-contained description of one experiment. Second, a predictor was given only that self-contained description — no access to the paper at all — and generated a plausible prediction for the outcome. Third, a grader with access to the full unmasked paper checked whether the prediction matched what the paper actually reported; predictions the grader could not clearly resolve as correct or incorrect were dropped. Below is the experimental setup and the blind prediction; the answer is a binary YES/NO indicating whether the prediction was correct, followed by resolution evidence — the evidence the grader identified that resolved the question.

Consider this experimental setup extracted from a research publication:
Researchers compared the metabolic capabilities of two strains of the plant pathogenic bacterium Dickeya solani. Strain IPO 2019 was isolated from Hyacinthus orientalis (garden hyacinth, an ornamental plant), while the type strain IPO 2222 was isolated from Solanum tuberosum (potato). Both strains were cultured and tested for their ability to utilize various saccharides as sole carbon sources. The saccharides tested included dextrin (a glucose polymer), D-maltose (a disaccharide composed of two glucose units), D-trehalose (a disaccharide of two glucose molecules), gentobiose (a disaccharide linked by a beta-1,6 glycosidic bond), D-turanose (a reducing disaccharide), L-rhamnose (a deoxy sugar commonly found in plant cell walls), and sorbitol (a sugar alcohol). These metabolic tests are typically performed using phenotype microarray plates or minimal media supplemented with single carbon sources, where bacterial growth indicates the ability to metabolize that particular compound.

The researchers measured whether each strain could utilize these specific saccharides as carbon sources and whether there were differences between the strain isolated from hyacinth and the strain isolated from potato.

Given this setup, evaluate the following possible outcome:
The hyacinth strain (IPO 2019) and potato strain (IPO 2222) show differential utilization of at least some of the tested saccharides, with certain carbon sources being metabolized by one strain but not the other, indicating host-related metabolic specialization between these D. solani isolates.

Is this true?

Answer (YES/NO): YES